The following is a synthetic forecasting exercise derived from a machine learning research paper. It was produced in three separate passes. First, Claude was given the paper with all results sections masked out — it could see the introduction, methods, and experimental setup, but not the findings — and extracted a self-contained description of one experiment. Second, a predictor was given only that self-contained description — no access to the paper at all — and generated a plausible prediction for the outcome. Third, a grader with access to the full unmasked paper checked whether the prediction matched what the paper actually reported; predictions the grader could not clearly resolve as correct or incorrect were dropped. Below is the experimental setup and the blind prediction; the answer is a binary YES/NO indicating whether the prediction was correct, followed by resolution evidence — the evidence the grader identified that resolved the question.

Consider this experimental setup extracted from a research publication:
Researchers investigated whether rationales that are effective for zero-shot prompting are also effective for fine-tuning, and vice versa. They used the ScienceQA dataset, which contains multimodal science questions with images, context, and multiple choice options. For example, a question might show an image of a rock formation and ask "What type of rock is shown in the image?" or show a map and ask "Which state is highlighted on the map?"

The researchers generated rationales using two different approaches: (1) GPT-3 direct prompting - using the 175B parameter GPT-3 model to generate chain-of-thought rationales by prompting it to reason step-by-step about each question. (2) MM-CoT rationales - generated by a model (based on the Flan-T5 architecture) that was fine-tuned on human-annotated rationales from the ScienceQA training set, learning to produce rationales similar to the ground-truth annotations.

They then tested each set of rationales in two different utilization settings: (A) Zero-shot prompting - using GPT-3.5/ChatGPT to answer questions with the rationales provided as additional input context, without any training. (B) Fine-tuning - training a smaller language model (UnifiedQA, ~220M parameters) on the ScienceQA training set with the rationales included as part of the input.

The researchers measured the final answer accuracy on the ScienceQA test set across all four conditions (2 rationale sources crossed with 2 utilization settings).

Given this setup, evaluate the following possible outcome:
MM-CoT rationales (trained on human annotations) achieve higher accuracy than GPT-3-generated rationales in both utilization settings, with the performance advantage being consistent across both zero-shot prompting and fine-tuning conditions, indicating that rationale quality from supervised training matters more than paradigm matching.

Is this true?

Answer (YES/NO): NO